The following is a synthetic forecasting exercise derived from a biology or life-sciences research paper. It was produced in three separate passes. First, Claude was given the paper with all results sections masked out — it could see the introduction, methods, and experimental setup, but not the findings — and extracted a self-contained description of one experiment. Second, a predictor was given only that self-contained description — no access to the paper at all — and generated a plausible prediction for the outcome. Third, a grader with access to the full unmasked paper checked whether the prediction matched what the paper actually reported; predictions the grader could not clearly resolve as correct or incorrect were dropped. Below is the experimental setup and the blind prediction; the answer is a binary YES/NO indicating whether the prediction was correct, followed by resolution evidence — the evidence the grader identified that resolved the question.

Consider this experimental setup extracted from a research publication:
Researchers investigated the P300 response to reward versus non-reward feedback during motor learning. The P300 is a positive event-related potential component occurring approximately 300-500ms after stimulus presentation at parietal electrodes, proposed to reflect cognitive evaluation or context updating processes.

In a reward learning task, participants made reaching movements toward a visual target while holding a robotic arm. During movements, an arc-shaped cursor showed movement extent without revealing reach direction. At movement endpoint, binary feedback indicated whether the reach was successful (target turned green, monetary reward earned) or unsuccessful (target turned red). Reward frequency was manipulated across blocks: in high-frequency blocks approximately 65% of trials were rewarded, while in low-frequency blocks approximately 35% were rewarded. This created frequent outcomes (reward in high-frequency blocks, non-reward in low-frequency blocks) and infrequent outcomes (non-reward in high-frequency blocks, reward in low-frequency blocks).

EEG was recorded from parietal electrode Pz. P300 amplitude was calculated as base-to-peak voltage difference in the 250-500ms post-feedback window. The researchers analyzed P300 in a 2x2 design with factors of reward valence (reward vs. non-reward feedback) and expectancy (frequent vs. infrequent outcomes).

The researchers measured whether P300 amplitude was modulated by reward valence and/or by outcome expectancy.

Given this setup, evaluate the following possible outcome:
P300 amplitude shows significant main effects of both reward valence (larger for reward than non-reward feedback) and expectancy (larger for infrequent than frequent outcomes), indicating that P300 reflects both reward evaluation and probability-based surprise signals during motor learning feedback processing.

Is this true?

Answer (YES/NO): YES